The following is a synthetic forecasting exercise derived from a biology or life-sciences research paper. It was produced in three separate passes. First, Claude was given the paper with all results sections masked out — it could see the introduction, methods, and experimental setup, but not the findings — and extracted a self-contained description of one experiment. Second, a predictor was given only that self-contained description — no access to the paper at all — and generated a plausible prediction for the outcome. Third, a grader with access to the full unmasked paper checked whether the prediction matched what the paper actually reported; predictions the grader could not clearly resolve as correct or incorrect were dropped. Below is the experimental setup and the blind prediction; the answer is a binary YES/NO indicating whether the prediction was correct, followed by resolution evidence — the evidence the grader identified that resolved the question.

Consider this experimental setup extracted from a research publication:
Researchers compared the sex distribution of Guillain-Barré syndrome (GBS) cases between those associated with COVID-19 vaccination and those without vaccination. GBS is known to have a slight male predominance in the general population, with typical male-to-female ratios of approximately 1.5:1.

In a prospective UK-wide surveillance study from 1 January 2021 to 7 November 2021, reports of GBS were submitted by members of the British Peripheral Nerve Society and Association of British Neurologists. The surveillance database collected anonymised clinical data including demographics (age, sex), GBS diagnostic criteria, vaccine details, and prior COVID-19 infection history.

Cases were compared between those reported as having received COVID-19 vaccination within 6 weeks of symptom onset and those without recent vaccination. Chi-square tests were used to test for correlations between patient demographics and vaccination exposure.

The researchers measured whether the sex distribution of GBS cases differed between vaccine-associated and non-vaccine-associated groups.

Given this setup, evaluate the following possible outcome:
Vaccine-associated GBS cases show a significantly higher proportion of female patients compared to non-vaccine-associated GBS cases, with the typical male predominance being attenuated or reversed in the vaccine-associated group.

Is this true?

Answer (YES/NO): NO